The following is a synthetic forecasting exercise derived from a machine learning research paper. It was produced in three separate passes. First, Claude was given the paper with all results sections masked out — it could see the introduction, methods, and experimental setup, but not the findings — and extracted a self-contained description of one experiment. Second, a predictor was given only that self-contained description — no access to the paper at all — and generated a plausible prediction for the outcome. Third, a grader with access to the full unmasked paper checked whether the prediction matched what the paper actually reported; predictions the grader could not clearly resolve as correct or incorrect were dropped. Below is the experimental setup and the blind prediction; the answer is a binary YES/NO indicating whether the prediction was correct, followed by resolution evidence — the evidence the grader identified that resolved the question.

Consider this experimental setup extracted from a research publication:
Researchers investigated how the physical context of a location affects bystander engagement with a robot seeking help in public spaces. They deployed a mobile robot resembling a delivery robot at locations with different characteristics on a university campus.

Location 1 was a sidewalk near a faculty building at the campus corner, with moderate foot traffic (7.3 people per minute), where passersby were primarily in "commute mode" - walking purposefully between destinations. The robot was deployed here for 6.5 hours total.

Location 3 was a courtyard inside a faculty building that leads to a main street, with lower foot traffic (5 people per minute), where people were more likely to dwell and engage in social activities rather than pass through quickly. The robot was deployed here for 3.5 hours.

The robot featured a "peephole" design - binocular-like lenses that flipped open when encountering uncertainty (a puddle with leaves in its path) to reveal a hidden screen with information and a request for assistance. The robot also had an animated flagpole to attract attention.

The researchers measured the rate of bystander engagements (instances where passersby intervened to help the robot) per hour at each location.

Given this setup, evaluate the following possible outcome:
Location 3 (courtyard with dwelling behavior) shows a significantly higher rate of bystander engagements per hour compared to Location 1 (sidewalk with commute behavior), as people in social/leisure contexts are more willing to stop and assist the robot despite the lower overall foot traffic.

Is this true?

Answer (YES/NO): NO